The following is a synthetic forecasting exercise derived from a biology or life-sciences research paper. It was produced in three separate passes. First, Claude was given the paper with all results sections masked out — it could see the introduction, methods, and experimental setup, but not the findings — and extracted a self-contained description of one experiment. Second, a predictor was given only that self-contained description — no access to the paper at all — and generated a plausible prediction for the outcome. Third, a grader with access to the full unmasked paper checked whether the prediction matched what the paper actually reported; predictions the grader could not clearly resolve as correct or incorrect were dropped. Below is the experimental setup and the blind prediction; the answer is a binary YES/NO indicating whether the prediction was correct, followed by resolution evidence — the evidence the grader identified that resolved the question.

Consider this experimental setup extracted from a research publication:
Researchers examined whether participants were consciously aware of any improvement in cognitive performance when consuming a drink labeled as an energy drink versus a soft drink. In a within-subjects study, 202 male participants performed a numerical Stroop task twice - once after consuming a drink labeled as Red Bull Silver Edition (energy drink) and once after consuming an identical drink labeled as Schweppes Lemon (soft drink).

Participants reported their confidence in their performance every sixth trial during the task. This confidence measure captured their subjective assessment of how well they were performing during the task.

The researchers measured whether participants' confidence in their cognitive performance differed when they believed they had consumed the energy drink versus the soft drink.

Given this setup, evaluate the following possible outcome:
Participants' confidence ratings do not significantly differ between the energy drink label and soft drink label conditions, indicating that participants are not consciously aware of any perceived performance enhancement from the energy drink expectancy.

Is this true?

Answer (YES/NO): YES